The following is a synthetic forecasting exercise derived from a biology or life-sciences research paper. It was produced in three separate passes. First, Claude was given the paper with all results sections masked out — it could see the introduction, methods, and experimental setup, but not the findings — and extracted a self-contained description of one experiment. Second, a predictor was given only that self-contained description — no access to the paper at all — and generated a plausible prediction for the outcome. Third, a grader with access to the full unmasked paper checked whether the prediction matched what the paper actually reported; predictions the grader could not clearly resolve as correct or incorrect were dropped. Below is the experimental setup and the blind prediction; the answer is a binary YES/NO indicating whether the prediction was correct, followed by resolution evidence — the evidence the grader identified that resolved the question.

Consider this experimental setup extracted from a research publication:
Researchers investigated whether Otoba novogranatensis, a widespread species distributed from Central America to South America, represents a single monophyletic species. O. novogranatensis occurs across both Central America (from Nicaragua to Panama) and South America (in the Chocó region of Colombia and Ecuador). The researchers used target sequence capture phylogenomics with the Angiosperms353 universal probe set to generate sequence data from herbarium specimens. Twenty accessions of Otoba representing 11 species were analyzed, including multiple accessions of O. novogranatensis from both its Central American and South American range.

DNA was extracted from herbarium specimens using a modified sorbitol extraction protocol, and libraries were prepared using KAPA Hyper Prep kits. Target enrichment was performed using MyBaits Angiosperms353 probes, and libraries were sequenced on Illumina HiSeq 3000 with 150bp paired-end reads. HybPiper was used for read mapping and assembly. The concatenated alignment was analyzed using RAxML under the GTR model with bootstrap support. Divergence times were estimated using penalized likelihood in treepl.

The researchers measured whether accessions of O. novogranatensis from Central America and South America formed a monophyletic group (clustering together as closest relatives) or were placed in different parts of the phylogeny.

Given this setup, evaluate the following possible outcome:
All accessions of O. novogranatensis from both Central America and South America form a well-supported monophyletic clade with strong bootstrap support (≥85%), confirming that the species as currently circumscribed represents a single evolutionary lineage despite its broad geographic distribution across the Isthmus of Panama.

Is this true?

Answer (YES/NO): NO